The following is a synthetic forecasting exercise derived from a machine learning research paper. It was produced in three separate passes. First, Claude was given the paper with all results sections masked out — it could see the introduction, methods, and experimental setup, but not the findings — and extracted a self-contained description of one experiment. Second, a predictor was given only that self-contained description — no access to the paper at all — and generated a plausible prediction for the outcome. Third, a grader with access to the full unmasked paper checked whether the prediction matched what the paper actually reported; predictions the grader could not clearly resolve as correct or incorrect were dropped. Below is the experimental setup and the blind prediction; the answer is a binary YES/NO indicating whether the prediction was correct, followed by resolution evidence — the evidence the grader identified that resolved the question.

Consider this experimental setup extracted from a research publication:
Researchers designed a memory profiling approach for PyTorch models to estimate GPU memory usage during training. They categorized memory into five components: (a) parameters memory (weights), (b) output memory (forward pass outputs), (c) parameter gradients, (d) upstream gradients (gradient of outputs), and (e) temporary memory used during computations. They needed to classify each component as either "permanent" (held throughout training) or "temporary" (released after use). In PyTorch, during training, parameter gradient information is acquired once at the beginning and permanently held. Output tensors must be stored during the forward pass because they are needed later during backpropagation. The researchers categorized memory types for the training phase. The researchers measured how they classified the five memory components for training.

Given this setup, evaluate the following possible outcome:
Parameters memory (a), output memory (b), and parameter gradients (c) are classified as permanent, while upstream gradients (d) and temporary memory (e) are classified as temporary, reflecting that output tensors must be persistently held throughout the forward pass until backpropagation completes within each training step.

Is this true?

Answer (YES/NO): YES